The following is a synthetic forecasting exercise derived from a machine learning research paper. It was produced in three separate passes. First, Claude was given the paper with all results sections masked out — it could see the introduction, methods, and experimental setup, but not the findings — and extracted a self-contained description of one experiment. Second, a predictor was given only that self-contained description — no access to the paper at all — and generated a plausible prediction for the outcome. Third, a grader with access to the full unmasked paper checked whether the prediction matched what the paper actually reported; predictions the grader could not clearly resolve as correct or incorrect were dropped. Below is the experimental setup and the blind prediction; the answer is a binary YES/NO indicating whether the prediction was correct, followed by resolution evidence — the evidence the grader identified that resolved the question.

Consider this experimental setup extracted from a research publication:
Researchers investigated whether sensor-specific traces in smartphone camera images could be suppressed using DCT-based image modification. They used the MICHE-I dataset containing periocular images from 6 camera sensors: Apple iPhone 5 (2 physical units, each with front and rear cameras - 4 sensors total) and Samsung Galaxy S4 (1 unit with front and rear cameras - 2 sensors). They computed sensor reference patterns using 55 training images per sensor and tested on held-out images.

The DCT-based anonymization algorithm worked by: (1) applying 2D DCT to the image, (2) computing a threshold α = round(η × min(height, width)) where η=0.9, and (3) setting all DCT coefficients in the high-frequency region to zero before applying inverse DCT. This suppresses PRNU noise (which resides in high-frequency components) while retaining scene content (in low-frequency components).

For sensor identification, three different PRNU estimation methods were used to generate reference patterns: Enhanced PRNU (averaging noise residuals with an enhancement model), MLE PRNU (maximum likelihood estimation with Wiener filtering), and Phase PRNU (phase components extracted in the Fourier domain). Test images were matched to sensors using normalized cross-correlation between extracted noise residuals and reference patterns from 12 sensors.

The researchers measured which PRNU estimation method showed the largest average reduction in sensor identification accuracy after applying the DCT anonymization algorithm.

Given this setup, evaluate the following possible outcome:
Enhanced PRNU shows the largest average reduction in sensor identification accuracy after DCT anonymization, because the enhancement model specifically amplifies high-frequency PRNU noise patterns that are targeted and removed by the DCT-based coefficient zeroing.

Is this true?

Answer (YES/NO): YES